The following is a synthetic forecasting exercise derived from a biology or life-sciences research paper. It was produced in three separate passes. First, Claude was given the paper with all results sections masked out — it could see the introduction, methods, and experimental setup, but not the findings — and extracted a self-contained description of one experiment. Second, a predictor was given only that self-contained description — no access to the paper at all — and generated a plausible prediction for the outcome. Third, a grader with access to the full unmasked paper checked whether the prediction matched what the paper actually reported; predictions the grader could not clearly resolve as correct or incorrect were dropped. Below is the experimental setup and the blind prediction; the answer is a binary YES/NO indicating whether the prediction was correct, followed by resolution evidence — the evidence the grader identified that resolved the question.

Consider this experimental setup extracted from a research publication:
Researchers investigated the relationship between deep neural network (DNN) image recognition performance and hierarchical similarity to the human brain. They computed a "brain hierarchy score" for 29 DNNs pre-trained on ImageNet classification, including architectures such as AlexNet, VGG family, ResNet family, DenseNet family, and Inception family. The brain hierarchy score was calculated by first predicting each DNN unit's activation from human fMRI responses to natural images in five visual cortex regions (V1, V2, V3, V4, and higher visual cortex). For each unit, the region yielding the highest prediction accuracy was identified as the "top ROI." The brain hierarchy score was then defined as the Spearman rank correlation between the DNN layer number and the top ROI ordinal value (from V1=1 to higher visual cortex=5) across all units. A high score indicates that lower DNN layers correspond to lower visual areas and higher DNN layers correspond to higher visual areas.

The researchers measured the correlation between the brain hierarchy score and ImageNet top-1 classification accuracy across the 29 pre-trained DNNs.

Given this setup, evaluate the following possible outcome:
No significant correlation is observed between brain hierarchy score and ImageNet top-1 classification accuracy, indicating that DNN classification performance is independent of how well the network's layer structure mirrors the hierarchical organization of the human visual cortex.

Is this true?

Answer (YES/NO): NO